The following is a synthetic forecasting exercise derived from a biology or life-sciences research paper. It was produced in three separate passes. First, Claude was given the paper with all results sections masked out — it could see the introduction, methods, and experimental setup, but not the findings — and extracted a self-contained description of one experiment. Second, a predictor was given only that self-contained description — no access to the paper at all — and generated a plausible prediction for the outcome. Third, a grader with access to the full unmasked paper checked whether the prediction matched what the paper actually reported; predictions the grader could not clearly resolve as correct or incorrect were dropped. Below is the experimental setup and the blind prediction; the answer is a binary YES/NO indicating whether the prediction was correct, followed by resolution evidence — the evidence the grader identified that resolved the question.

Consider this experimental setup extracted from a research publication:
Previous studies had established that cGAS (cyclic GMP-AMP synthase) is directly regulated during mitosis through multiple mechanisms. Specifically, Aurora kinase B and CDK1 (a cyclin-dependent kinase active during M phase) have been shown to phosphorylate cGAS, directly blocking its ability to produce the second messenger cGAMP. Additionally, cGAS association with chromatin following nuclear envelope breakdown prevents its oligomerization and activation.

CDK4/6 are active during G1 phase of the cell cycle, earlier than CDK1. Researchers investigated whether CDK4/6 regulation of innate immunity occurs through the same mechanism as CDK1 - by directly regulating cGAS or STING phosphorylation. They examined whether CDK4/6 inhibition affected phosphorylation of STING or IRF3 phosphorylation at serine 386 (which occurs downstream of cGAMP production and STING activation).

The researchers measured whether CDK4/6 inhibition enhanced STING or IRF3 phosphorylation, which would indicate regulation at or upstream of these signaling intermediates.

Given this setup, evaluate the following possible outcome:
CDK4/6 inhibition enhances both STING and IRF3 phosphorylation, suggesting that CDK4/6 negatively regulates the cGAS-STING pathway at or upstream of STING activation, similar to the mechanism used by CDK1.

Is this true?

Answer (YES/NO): NO